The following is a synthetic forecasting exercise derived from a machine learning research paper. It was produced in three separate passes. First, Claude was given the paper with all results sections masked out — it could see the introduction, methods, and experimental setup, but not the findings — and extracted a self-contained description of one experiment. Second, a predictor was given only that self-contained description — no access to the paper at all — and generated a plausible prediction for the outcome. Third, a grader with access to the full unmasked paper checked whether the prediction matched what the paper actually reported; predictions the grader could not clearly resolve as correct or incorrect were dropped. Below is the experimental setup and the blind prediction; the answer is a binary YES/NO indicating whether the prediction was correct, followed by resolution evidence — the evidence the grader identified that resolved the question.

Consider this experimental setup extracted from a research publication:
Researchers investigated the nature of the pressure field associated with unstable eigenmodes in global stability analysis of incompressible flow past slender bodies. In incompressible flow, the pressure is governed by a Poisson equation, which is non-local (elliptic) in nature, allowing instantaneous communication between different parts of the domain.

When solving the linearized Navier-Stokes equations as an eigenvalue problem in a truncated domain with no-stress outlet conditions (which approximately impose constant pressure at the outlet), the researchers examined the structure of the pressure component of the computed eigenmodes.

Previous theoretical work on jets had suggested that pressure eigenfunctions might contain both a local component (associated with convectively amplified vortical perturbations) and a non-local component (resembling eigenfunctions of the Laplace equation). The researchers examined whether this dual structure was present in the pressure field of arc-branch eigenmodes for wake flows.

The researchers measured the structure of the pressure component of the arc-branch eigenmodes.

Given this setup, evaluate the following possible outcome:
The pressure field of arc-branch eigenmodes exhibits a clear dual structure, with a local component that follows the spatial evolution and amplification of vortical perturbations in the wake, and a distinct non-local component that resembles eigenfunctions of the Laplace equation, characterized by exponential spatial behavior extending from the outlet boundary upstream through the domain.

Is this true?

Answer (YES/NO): NO